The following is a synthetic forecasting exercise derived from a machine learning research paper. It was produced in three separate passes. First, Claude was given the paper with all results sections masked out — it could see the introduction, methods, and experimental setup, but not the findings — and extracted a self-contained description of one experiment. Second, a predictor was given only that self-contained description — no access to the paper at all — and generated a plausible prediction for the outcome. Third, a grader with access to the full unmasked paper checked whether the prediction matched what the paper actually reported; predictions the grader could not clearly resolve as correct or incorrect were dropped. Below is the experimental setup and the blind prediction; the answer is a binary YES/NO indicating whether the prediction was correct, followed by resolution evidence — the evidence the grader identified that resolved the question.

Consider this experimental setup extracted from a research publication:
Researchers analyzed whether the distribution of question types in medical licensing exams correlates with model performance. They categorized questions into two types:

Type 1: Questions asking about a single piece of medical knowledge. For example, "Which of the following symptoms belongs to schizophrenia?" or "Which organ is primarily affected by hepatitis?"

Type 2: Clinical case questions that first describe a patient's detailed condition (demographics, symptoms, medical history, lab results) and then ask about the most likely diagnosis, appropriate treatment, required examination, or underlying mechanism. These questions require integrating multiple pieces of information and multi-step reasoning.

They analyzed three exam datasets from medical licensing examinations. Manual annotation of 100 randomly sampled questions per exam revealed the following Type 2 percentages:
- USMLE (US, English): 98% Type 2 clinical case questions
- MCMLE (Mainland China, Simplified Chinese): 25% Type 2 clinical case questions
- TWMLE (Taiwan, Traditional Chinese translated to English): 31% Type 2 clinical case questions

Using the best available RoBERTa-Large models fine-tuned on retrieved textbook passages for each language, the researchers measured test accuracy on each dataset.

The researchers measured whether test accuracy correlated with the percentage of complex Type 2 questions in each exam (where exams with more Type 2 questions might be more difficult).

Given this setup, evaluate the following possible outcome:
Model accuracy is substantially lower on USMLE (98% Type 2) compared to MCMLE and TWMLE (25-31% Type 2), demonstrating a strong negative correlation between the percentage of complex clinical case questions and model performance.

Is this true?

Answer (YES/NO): YES